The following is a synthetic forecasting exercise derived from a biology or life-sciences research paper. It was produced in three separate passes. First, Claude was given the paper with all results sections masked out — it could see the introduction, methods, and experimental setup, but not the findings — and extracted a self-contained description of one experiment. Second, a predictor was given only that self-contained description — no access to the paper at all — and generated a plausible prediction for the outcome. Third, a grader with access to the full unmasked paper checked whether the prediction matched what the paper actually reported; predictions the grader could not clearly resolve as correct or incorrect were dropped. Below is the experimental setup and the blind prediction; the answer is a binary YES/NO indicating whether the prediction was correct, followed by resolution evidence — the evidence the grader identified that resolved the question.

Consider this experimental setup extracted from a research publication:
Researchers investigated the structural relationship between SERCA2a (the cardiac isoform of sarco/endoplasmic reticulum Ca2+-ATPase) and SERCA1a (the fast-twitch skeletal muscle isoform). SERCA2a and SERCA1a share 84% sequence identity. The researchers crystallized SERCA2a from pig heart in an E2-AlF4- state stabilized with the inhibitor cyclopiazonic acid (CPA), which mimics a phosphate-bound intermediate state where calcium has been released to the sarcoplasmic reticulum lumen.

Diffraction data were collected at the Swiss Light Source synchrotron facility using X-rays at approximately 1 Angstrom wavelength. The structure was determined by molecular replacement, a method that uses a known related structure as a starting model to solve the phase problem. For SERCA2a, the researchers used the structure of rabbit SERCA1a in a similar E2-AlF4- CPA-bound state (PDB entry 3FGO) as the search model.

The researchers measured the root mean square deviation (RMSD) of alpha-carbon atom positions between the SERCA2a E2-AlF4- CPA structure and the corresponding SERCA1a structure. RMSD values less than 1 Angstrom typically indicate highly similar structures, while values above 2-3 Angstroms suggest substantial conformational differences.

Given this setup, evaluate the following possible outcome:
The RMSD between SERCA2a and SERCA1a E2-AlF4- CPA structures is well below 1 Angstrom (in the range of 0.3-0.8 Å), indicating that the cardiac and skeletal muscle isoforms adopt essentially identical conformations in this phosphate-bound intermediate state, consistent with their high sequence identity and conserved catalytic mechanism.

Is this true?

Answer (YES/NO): NO